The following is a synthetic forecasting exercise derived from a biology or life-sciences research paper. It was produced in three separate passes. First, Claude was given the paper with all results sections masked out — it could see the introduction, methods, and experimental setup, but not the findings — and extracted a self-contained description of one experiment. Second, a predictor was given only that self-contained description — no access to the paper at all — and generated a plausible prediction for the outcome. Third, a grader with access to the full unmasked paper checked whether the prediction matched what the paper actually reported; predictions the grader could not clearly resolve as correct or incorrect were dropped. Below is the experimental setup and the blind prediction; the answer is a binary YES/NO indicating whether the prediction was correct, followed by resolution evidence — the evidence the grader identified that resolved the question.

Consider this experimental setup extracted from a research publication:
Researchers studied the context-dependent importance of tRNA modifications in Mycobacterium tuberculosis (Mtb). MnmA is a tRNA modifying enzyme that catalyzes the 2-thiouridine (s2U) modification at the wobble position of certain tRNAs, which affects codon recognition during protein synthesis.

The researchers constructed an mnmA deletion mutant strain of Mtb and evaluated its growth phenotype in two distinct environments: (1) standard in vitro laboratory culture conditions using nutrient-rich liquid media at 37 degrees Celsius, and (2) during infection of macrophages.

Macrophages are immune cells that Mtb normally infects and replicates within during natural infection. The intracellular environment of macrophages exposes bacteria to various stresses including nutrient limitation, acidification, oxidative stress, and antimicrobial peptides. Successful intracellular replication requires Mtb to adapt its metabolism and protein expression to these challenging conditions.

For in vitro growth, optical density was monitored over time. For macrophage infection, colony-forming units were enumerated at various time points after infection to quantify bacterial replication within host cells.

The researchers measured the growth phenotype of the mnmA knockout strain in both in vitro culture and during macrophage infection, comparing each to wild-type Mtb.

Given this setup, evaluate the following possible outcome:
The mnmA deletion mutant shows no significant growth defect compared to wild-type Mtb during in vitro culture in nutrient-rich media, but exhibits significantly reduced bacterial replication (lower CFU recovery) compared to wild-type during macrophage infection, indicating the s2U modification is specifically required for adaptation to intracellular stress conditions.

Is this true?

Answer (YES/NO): YES